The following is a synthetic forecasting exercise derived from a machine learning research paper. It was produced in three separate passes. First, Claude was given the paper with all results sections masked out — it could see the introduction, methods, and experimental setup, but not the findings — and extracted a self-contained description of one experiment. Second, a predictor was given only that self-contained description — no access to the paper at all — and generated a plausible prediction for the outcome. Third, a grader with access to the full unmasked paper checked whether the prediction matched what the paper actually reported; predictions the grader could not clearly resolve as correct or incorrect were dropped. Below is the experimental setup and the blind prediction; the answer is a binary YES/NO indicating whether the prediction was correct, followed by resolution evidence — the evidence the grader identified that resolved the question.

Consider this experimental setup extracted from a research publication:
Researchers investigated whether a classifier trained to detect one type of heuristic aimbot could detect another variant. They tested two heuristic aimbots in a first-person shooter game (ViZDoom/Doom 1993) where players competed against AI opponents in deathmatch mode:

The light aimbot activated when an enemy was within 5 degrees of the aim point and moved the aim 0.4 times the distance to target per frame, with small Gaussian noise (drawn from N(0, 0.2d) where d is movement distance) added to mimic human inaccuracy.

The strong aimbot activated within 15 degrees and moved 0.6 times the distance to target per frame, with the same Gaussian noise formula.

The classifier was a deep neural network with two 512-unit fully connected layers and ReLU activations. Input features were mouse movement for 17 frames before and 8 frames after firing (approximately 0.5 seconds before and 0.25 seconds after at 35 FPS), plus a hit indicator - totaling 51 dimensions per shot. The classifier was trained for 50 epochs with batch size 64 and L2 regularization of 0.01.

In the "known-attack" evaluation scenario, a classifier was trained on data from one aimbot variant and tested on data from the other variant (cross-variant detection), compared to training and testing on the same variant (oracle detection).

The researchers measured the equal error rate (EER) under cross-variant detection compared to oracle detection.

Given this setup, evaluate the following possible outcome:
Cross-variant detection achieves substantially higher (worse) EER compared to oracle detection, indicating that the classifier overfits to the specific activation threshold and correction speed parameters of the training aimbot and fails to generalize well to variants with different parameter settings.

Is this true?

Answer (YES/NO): NO